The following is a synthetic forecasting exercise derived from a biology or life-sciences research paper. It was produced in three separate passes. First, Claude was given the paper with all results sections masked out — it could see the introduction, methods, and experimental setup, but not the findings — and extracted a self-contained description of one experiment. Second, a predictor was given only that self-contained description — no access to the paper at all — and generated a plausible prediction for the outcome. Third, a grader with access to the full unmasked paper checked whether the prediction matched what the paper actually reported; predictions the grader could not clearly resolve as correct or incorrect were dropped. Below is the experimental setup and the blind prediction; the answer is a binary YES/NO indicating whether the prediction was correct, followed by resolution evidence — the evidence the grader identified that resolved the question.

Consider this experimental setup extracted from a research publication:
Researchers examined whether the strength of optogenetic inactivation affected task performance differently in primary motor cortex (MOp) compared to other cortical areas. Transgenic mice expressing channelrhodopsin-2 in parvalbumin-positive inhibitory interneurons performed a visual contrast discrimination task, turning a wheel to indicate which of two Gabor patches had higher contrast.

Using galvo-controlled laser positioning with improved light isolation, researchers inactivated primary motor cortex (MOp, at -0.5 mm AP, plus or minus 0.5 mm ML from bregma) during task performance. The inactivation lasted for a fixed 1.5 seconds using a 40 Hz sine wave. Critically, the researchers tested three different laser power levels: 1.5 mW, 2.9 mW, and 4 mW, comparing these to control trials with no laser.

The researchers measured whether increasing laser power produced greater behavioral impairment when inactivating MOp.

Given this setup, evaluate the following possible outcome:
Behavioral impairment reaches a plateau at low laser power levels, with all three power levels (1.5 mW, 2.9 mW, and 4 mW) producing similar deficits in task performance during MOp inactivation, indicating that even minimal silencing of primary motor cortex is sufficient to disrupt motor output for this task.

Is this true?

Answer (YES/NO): NO